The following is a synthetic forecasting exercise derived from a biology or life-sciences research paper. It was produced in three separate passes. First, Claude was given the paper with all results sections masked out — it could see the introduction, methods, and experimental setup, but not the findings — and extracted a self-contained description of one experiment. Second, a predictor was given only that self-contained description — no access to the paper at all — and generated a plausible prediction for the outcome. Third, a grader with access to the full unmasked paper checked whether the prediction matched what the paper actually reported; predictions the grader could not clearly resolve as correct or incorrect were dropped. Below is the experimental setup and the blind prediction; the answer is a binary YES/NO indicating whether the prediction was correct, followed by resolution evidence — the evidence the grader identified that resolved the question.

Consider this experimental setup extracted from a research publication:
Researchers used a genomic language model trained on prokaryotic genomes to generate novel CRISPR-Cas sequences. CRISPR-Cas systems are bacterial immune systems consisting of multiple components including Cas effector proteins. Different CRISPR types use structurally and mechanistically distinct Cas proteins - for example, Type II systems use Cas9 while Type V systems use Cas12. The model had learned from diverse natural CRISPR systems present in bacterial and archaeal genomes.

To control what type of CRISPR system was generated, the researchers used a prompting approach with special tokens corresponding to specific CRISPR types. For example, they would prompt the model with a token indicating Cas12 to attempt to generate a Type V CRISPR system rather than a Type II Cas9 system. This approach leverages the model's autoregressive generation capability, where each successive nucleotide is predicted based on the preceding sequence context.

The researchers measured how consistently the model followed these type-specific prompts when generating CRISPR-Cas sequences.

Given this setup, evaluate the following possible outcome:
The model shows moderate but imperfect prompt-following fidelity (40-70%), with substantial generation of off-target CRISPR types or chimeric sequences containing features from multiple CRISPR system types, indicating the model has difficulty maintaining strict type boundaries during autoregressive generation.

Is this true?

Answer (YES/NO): NO